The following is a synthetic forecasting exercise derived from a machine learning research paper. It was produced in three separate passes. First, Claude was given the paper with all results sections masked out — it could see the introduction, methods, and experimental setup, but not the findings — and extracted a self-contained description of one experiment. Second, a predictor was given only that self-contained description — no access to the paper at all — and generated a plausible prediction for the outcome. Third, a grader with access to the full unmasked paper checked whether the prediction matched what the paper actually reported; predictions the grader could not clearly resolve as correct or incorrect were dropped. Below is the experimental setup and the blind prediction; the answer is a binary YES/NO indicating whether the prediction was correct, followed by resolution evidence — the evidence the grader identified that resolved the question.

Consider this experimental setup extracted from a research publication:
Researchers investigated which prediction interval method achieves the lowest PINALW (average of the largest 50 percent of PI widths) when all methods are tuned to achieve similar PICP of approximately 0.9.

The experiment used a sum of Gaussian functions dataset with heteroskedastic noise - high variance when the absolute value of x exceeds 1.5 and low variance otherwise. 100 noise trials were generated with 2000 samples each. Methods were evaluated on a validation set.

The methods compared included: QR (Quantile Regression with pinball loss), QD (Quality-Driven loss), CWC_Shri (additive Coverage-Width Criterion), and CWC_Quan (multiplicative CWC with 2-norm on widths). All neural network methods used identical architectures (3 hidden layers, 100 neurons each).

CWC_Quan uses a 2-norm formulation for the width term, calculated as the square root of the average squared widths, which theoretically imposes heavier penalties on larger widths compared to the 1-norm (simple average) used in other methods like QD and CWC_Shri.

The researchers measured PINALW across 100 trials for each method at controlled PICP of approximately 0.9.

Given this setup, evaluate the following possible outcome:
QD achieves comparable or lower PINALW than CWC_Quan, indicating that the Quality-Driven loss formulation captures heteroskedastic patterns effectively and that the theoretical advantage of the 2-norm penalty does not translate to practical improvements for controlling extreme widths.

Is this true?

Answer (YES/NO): NO